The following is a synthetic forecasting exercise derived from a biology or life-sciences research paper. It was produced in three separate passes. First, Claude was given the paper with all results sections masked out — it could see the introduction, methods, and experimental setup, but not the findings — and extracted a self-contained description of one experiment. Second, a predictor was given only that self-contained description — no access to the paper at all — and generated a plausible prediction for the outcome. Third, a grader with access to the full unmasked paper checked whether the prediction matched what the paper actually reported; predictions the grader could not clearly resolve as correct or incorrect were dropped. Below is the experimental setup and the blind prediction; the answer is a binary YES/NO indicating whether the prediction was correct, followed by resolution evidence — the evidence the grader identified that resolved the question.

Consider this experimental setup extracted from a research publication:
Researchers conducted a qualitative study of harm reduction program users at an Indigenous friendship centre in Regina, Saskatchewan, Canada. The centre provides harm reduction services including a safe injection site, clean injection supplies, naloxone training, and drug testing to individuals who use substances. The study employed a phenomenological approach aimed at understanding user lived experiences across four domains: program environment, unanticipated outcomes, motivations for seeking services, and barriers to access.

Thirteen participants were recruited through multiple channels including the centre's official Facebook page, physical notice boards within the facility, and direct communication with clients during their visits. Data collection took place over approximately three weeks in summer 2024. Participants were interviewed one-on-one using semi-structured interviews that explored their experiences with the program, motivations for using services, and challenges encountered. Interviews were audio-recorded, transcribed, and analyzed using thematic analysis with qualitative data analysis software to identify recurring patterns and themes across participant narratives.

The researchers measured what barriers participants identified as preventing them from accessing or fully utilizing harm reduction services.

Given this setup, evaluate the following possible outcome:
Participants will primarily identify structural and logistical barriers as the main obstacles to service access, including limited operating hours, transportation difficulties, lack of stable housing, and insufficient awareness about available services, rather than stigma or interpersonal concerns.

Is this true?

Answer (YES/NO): NO